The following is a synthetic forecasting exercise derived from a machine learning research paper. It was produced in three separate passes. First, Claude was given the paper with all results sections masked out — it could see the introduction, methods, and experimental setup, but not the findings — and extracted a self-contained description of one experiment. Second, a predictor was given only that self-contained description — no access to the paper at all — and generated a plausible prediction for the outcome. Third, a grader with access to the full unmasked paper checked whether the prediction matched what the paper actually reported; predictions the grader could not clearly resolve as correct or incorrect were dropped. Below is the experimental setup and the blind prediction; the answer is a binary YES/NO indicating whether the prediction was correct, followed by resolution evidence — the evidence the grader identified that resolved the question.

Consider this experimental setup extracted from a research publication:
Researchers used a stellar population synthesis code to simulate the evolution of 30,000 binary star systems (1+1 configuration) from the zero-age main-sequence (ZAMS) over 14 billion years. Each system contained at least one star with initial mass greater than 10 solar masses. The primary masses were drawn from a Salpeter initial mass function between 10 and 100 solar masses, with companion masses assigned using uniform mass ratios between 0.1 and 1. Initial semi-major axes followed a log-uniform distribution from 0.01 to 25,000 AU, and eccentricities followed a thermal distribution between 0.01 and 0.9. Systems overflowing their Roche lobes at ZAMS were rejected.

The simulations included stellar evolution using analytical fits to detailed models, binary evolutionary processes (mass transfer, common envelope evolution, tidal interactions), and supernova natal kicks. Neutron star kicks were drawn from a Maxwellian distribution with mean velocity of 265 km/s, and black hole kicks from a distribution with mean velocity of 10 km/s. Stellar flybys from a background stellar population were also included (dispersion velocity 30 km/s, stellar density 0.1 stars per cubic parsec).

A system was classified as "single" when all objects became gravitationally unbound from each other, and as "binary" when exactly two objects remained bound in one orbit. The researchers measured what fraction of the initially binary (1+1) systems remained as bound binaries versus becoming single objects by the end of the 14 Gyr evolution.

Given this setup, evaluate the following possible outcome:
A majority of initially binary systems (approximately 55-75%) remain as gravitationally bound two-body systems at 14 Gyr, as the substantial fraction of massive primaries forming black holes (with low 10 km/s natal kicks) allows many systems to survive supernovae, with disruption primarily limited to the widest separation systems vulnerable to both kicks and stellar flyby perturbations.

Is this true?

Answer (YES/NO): NO